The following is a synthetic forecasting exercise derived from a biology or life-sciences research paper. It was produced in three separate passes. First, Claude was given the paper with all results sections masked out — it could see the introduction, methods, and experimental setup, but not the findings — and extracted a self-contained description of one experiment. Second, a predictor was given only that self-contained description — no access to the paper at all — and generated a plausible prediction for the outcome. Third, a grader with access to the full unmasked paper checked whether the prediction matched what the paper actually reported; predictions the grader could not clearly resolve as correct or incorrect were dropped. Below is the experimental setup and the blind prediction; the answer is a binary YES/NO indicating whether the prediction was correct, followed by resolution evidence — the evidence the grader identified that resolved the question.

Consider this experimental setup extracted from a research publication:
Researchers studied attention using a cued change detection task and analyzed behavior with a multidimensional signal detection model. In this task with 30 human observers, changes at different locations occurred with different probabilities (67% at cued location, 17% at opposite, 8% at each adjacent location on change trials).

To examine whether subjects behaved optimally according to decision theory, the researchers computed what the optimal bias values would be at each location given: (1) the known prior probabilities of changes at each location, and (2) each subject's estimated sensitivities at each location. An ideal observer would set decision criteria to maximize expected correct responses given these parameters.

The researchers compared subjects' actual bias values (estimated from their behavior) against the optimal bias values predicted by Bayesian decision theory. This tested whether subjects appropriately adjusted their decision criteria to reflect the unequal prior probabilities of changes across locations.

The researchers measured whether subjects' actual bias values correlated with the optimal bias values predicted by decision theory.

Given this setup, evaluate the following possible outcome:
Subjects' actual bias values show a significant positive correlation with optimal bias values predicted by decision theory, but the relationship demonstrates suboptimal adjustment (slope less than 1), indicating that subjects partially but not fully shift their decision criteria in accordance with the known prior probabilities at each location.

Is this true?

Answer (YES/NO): YES